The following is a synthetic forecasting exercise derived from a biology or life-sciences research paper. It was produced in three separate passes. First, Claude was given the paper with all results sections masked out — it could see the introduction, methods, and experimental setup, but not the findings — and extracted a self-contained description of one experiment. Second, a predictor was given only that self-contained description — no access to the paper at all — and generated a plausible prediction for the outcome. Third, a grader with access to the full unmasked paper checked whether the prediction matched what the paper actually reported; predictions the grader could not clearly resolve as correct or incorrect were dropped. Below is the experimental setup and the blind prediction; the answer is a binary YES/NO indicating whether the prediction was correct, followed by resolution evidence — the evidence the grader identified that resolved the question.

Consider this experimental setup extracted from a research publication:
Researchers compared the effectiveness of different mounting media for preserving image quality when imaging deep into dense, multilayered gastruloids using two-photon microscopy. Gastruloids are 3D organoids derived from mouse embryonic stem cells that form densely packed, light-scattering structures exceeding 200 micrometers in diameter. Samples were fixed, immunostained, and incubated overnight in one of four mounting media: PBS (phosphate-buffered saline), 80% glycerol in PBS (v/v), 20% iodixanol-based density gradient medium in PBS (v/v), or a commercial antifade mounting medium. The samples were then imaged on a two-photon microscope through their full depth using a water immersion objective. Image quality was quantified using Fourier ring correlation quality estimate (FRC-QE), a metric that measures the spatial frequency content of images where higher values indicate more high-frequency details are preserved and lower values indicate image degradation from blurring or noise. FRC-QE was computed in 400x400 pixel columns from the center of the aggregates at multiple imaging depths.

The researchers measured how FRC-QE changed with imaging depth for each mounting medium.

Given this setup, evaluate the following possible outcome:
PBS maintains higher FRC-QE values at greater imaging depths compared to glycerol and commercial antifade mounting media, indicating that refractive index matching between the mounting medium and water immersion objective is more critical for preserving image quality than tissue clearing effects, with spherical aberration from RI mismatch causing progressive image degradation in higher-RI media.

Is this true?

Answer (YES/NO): NO